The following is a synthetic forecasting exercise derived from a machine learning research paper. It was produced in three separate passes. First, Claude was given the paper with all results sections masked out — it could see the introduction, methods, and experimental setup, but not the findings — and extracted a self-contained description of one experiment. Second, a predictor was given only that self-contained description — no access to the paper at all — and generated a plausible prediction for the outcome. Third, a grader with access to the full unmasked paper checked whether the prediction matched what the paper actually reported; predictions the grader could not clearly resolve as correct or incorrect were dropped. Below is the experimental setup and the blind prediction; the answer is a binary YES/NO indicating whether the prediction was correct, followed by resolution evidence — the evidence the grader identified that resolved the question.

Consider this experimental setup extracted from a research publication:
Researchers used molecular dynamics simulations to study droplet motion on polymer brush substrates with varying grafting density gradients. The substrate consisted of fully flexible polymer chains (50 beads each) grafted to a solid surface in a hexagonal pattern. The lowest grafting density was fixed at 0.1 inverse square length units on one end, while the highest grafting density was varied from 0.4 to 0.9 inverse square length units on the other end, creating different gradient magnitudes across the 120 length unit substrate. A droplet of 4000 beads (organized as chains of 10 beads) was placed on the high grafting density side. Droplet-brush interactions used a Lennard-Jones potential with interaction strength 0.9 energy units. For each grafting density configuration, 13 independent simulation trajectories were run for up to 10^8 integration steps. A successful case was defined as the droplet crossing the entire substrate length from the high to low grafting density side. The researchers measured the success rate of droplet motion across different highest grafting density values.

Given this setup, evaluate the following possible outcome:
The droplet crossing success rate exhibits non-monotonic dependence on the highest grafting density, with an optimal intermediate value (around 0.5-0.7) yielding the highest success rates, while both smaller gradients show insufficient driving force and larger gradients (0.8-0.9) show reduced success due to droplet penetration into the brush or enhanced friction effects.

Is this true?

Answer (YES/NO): YES